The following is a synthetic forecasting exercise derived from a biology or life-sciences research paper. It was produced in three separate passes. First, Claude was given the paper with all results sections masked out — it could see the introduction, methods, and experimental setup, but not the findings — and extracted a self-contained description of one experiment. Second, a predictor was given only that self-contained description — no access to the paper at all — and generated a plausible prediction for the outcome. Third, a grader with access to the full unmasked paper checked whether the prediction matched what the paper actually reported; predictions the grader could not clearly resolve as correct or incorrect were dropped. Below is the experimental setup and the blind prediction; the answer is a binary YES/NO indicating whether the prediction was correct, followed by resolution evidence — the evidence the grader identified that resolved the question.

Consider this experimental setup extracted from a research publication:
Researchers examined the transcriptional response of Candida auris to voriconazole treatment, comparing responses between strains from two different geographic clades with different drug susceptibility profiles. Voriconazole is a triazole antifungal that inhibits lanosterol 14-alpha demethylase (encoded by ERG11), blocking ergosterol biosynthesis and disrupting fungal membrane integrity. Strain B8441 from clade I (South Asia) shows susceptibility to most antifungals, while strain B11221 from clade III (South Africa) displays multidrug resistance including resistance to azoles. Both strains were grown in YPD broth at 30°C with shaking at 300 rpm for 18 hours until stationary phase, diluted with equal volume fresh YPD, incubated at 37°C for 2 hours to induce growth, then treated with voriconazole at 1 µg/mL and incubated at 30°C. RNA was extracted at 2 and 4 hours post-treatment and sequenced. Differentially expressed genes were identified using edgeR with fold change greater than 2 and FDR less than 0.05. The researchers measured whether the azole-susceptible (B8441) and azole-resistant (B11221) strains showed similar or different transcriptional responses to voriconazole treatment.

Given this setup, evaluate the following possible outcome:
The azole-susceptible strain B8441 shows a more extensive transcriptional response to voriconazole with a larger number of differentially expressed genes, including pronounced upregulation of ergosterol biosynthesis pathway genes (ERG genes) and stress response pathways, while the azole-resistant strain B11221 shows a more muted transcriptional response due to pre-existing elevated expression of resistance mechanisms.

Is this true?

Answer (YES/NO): NO